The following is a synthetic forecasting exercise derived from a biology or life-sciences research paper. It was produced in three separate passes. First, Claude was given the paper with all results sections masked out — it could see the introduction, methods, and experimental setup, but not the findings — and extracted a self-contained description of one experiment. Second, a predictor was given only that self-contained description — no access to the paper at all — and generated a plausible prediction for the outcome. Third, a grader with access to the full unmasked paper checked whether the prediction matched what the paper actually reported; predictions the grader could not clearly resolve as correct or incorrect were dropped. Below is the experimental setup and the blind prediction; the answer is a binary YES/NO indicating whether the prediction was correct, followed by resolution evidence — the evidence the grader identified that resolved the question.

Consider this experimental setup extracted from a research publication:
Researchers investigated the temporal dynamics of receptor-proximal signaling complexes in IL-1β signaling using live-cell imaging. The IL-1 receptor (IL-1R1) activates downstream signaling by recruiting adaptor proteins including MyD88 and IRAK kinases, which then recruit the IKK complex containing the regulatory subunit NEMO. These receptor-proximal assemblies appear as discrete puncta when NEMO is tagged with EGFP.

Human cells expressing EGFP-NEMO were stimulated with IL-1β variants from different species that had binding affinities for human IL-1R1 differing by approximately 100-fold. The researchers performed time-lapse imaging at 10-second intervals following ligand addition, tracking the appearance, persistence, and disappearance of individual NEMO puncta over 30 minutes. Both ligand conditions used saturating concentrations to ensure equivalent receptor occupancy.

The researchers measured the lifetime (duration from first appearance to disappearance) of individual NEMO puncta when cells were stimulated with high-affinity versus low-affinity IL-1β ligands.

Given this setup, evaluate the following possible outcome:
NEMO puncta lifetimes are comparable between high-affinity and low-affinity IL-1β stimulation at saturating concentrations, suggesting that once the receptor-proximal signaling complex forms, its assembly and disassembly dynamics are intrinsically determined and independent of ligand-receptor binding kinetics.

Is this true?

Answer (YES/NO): YES